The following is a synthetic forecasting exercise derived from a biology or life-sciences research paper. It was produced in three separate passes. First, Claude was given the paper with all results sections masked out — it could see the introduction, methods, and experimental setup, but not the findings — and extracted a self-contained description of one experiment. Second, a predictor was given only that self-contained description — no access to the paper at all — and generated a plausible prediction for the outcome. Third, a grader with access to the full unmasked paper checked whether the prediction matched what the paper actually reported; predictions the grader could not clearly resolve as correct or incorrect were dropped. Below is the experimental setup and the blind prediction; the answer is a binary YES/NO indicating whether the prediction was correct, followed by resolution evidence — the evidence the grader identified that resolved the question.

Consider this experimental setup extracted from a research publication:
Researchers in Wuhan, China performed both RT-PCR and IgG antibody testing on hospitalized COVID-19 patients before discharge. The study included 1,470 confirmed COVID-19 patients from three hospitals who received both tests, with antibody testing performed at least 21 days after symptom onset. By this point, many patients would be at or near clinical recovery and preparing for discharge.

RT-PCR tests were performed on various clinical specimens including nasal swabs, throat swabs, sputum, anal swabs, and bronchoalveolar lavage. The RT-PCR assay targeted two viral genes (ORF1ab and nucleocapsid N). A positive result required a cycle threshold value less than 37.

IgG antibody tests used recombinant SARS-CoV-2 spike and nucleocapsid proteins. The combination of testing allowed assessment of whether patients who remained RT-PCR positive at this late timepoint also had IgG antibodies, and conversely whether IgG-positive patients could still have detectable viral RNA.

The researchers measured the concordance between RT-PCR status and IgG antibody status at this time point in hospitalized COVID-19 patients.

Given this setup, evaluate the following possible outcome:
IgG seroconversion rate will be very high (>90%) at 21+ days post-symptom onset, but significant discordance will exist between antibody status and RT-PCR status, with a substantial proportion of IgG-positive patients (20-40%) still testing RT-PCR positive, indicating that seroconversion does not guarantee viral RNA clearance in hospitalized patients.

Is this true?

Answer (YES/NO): NO